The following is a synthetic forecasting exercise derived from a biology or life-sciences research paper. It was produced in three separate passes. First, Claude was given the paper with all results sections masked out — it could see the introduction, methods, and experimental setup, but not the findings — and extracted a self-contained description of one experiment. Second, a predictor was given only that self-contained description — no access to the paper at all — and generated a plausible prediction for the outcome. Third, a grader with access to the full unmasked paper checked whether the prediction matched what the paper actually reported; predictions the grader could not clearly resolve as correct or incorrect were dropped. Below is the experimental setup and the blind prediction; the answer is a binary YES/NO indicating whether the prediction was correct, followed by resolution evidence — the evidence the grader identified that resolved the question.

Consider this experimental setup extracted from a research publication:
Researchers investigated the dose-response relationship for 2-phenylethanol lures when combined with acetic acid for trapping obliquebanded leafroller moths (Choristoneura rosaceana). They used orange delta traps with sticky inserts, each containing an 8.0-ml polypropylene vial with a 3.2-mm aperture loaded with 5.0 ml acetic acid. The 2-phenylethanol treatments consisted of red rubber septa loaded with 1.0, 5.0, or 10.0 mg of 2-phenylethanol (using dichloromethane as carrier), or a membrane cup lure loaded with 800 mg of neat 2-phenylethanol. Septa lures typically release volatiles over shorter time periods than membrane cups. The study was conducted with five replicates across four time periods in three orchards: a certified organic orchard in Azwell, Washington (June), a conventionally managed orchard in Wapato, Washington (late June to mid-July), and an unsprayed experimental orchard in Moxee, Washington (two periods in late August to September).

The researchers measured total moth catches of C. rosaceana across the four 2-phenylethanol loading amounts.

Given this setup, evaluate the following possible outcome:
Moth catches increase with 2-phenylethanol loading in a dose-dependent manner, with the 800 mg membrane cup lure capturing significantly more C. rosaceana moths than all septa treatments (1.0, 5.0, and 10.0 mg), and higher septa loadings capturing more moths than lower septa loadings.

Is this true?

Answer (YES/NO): NO